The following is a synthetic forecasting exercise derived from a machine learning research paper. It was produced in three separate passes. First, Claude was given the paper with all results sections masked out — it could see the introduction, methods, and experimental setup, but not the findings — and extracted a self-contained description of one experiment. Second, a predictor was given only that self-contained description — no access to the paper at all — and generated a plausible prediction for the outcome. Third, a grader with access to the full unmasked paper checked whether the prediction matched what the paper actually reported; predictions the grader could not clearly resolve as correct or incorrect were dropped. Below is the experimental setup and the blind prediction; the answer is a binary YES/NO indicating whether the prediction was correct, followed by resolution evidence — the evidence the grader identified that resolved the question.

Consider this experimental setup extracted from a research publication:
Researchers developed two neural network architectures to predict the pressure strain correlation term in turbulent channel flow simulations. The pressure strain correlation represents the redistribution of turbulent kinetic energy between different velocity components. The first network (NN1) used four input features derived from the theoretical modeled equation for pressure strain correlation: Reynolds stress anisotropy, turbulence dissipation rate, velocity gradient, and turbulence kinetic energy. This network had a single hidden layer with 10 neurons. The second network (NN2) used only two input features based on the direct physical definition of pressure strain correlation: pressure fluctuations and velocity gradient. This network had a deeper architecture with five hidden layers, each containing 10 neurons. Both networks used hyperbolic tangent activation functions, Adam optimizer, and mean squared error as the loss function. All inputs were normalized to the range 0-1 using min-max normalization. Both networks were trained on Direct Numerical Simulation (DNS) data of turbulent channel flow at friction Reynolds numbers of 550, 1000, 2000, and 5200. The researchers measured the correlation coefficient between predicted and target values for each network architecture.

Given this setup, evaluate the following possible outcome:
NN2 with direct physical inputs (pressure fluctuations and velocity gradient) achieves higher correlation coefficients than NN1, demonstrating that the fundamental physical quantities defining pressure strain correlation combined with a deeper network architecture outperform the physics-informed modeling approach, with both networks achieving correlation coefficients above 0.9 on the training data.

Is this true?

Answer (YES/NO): NO